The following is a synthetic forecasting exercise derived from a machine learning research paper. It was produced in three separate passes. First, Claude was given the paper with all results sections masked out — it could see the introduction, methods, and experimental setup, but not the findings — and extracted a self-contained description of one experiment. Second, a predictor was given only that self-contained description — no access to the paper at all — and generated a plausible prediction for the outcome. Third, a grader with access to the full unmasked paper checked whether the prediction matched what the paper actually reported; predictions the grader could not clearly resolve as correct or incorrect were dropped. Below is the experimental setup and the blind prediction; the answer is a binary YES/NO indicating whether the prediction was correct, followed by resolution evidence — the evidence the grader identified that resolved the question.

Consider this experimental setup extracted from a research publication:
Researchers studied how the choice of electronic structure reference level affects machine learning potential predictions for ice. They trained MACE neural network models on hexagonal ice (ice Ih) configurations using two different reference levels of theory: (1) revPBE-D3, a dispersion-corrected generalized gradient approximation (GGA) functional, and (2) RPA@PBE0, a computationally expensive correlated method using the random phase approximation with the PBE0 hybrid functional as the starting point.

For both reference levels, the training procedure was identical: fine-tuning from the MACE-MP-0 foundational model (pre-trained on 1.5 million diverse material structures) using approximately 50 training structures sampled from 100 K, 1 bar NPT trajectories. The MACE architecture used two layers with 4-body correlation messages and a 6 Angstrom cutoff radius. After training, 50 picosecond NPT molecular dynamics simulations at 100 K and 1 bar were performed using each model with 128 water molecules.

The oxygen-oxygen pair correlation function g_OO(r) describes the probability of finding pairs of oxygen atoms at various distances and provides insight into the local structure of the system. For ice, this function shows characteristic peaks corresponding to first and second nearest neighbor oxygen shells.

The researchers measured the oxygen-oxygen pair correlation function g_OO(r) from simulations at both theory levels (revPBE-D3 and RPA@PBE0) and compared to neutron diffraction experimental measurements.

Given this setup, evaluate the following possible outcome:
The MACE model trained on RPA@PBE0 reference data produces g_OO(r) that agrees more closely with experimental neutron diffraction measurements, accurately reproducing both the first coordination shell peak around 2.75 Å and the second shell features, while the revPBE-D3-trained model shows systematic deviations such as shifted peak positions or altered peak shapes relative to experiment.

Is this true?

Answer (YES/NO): NO